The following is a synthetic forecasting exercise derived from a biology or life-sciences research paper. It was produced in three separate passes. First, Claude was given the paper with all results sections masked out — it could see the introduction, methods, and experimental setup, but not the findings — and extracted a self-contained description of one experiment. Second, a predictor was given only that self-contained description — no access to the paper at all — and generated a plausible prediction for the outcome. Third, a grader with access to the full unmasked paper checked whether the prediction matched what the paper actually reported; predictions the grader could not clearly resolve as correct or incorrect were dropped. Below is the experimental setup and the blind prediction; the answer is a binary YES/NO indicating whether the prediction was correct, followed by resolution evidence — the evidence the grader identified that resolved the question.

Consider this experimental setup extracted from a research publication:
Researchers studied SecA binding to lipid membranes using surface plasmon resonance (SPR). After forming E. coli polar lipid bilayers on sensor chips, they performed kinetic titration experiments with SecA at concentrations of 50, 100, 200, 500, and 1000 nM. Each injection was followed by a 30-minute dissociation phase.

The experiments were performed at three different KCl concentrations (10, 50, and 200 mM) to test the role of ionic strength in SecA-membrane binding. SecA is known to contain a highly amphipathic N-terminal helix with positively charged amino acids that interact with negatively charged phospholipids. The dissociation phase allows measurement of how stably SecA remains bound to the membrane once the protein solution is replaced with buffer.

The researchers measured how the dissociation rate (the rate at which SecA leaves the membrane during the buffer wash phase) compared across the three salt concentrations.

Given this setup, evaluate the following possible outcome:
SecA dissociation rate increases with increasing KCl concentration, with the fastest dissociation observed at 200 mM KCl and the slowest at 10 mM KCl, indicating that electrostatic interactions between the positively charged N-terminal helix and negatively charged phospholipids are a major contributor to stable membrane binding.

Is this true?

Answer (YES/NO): YES